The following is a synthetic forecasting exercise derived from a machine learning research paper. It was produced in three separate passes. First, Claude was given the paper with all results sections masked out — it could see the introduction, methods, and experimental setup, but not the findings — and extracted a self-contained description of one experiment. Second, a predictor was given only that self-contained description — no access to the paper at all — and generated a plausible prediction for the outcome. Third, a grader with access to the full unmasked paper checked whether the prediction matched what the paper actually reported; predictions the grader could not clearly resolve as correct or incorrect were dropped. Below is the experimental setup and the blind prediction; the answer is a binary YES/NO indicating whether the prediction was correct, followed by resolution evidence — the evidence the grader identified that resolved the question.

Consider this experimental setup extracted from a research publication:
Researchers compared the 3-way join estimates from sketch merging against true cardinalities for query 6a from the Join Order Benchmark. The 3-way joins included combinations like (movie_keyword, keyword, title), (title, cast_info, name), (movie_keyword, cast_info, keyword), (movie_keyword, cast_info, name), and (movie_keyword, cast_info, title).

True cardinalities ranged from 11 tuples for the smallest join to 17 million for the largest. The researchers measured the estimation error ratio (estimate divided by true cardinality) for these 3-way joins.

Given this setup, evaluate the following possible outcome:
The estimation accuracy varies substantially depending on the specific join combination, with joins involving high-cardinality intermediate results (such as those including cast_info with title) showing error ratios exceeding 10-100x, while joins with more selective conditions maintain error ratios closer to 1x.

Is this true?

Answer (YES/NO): NO